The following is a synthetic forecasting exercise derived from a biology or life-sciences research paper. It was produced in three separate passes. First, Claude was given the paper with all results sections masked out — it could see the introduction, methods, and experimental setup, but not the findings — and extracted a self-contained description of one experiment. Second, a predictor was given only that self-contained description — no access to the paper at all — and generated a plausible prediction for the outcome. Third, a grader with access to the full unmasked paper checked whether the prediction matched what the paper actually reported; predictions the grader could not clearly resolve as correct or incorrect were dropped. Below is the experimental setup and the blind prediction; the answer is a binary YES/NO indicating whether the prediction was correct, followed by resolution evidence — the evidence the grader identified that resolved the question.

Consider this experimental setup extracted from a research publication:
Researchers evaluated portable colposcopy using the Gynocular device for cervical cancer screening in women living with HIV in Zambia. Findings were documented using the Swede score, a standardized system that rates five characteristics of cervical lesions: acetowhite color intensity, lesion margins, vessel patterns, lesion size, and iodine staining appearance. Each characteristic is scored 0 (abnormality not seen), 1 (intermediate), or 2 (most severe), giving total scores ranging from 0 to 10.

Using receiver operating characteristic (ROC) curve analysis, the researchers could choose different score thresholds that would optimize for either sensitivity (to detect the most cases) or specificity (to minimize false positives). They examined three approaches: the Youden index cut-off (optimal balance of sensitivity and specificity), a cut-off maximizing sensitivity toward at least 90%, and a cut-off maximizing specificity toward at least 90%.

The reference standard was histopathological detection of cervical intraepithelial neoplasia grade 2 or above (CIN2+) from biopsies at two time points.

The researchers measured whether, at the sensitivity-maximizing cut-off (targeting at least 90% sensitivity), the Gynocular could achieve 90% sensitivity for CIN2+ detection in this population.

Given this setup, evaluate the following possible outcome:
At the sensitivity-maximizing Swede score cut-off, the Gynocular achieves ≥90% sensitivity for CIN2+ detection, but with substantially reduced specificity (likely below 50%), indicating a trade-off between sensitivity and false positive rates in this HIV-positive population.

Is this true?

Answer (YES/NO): YES